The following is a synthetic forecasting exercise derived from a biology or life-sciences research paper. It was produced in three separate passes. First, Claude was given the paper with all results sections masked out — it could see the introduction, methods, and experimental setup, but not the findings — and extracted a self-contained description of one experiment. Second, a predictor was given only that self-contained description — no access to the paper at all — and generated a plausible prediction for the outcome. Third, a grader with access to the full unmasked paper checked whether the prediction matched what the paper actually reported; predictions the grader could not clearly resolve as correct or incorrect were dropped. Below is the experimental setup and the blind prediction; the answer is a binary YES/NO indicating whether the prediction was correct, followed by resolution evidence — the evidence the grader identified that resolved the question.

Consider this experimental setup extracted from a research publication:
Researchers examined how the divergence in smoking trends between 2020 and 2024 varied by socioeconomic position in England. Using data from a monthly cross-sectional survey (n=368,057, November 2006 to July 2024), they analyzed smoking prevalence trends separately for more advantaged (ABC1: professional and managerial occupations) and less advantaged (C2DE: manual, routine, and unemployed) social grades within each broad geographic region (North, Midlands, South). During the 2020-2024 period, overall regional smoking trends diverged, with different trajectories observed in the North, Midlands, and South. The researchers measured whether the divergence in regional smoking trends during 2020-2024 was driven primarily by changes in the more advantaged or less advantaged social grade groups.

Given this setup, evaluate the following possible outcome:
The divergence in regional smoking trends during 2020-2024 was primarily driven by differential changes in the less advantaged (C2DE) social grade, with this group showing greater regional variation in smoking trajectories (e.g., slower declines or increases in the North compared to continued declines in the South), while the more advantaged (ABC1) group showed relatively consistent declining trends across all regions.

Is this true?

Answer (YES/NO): NO